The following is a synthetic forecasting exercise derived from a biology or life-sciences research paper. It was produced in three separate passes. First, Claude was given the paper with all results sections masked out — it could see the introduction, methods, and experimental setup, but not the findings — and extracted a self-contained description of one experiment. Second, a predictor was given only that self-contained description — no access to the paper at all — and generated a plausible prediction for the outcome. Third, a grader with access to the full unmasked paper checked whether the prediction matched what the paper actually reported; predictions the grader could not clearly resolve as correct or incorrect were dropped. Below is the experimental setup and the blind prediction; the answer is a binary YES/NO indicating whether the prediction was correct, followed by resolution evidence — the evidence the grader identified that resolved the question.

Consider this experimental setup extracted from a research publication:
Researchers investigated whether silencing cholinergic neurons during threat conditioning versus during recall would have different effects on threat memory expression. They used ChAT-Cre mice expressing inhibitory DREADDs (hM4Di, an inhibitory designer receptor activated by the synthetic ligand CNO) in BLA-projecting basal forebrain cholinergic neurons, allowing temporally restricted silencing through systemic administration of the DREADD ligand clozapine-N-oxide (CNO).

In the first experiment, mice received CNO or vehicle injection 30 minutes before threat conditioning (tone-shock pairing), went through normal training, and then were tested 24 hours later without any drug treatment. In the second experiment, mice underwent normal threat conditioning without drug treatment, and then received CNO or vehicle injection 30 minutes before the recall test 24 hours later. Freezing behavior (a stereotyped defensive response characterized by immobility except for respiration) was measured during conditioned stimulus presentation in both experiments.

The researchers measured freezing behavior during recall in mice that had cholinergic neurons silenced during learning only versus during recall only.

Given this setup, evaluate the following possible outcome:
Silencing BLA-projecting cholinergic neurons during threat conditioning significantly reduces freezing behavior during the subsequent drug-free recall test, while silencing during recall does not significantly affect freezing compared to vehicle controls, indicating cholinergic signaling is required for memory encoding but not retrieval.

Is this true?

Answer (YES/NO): NO